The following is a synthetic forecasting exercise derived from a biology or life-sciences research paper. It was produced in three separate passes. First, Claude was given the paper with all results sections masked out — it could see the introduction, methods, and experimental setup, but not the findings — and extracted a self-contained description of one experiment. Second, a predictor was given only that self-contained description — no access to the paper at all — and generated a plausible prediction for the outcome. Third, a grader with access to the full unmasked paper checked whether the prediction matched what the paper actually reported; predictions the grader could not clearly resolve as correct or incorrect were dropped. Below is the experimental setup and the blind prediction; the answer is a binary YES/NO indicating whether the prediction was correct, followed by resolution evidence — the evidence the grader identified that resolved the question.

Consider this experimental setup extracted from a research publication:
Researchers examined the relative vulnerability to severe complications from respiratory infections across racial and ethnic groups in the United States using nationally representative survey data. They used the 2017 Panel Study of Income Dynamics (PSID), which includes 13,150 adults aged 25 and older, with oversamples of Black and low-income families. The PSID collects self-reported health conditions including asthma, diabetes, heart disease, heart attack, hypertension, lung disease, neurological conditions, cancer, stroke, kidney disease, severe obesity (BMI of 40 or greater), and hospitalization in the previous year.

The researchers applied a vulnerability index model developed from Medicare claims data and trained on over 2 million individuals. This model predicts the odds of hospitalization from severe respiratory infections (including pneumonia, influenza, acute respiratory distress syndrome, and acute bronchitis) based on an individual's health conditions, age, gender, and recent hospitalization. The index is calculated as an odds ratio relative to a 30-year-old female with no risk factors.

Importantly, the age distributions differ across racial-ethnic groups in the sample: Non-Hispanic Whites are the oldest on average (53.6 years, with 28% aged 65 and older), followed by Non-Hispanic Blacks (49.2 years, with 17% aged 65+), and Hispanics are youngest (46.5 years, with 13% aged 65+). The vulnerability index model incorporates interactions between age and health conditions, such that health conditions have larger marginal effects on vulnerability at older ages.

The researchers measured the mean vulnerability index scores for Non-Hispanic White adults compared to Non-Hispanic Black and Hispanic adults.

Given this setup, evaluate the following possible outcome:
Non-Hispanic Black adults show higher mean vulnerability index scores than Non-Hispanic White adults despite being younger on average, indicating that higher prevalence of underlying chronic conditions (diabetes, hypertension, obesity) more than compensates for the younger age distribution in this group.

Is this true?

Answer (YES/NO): NO